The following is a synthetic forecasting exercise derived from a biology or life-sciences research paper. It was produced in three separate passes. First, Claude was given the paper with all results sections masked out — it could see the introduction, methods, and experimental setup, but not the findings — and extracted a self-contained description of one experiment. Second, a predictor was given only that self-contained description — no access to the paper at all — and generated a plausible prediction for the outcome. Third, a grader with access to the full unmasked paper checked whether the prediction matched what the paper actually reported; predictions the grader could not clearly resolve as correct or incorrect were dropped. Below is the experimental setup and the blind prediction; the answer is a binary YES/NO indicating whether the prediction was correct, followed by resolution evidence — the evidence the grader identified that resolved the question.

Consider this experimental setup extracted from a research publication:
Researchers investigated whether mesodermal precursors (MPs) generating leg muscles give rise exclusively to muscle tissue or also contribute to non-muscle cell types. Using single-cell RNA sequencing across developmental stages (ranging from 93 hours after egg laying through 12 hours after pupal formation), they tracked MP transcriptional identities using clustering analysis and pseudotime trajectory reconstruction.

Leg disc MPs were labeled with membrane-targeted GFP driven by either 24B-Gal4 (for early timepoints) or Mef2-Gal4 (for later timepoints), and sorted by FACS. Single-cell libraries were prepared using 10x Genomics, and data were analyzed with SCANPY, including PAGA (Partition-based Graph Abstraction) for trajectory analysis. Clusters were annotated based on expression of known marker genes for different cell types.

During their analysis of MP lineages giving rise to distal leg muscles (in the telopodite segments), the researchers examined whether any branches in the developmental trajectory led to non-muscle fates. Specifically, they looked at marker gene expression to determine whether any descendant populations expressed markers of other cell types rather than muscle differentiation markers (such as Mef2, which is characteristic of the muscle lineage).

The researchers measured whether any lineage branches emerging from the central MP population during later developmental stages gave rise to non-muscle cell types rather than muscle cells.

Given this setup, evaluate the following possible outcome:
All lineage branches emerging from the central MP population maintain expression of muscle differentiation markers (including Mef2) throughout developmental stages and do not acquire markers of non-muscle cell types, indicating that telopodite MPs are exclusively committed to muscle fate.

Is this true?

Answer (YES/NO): NO